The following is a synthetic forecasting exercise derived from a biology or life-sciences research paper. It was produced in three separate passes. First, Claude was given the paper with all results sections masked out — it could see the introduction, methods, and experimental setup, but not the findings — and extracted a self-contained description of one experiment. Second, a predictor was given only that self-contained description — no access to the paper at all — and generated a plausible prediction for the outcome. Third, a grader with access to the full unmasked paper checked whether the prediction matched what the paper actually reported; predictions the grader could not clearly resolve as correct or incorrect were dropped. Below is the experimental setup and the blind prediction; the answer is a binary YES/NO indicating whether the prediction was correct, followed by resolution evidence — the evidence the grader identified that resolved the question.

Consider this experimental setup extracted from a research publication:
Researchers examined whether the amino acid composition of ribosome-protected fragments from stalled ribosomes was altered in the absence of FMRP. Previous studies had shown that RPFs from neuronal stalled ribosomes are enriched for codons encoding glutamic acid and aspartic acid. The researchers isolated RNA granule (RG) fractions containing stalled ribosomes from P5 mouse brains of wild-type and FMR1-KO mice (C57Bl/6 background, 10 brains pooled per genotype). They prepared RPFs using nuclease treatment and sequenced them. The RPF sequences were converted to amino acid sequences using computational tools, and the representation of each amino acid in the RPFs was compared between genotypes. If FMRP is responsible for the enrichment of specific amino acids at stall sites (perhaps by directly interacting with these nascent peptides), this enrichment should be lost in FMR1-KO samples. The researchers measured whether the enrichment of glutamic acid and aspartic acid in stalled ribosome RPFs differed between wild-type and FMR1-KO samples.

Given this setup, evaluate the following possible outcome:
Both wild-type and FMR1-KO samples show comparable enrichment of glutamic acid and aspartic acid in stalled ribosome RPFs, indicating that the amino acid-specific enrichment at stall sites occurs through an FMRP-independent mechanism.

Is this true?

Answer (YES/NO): YES